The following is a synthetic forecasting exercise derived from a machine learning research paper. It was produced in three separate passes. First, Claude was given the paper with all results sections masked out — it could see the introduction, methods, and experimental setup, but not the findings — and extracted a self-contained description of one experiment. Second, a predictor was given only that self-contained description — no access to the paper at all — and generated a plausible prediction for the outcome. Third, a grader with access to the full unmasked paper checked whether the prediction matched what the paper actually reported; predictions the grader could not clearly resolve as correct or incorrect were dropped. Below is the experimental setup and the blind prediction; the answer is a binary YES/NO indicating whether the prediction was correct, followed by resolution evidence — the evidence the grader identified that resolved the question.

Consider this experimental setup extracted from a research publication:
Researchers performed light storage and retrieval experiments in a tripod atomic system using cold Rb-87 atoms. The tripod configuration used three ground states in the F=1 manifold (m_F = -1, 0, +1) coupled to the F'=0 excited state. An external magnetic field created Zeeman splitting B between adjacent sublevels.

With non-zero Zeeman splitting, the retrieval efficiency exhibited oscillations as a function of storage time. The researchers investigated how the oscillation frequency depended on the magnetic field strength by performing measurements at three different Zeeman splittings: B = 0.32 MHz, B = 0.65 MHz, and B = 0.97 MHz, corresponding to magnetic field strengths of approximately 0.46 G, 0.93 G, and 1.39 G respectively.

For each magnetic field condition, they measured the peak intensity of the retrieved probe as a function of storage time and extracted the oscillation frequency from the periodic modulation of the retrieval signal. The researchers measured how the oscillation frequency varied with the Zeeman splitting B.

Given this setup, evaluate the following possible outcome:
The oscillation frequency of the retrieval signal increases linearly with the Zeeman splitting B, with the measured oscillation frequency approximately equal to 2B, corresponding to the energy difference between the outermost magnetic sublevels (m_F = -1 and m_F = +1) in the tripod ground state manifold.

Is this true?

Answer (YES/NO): YES